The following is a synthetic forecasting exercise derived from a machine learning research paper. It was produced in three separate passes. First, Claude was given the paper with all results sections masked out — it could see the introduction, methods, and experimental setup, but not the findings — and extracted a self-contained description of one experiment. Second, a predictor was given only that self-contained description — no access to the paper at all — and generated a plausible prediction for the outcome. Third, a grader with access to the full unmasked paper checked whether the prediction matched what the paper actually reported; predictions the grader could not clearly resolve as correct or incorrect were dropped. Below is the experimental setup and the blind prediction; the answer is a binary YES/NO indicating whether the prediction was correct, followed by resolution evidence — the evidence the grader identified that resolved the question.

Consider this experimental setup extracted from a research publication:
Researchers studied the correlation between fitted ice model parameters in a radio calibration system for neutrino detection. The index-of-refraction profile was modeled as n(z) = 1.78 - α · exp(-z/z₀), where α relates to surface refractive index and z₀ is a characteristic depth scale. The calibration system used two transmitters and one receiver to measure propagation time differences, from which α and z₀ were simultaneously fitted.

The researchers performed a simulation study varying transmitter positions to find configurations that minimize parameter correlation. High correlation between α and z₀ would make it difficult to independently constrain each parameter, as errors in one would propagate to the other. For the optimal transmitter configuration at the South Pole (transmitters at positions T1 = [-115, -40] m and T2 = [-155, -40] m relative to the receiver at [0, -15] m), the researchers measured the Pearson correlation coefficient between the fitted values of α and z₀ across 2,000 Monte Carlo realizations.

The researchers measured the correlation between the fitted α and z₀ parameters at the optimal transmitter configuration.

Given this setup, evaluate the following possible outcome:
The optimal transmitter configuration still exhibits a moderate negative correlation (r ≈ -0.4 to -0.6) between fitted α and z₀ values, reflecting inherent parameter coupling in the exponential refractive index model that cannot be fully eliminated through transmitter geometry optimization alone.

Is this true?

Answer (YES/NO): NO